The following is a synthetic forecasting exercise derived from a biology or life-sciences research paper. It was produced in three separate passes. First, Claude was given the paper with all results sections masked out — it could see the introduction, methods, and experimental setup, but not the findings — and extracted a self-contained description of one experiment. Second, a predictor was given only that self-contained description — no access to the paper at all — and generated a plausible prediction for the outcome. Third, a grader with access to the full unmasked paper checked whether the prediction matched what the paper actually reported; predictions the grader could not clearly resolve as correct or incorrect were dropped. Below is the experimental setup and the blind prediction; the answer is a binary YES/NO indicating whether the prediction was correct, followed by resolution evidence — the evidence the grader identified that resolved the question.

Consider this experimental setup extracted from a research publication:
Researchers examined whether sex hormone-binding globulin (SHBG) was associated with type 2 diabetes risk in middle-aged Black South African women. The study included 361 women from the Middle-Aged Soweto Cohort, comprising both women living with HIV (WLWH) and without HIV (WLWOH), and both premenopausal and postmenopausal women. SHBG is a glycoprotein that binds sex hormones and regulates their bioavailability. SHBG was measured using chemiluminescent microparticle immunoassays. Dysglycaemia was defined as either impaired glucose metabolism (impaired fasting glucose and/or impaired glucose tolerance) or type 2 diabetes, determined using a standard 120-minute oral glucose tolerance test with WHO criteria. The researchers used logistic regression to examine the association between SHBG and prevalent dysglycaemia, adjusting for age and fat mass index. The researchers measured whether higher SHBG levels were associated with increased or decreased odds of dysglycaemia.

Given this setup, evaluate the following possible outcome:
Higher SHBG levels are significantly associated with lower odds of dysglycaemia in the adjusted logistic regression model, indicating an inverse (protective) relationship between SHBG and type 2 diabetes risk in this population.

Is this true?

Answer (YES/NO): YES